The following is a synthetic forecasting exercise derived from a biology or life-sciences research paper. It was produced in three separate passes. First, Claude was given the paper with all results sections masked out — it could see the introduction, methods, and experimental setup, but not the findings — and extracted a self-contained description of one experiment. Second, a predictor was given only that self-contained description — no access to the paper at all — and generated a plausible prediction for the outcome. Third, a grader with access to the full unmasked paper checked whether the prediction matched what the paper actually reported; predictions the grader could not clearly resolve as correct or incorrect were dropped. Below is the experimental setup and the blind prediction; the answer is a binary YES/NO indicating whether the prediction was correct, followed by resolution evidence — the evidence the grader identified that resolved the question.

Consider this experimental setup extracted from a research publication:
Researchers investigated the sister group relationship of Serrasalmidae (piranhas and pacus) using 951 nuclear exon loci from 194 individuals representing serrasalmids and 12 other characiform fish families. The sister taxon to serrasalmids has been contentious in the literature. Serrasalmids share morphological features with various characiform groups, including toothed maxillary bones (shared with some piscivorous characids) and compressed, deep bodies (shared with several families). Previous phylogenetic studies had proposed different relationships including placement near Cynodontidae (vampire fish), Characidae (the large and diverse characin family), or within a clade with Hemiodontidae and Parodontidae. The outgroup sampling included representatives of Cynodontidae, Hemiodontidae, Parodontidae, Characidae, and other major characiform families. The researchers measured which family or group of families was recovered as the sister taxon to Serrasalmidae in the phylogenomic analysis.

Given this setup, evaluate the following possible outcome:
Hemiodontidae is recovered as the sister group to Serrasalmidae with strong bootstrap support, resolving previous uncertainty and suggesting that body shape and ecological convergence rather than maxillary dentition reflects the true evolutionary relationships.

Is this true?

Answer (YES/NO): YES